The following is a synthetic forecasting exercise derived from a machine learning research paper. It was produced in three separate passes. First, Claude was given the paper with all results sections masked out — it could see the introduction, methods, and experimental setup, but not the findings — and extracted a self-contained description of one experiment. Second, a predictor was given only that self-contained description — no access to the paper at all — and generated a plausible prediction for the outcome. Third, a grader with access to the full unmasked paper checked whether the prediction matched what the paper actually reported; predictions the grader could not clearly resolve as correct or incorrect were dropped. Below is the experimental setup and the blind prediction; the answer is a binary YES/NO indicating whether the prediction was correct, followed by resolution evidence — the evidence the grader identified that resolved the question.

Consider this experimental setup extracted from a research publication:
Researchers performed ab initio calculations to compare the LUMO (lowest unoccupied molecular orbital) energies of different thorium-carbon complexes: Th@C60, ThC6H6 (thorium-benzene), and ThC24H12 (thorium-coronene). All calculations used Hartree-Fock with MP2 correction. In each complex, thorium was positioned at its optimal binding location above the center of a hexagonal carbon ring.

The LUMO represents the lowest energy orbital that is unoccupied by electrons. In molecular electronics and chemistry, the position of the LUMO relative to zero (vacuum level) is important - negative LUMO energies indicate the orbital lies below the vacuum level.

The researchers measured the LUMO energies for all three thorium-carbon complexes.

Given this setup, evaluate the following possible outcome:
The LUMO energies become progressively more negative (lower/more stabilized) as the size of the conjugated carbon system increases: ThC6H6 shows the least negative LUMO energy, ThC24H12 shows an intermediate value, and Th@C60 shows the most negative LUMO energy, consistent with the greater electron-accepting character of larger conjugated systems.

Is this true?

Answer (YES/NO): NO